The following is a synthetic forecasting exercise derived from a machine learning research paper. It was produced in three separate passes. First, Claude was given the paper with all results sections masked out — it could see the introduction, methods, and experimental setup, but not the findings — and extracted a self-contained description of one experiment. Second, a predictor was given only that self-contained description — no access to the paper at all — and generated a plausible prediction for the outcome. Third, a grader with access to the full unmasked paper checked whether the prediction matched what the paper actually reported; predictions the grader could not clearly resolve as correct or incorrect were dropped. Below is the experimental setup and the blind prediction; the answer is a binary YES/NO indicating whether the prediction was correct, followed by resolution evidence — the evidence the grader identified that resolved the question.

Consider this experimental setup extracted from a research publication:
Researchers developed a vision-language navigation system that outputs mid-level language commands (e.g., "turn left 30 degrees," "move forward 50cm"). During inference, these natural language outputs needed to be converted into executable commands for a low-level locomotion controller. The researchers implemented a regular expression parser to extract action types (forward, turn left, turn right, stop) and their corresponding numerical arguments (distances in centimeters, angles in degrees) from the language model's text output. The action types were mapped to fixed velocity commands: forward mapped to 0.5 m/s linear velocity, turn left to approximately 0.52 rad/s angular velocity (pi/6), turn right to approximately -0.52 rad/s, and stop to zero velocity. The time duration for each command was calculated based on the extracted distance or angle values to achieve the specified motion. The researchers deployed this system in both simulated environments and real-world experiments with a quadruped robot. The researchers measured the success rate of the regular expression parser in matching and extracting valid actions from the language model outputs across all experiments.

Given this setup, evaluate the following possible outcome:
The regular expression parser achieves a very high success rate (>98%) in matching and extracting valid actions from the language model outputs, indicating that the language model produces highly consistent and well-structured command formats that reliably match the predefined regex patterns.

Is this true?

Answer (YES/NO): YES